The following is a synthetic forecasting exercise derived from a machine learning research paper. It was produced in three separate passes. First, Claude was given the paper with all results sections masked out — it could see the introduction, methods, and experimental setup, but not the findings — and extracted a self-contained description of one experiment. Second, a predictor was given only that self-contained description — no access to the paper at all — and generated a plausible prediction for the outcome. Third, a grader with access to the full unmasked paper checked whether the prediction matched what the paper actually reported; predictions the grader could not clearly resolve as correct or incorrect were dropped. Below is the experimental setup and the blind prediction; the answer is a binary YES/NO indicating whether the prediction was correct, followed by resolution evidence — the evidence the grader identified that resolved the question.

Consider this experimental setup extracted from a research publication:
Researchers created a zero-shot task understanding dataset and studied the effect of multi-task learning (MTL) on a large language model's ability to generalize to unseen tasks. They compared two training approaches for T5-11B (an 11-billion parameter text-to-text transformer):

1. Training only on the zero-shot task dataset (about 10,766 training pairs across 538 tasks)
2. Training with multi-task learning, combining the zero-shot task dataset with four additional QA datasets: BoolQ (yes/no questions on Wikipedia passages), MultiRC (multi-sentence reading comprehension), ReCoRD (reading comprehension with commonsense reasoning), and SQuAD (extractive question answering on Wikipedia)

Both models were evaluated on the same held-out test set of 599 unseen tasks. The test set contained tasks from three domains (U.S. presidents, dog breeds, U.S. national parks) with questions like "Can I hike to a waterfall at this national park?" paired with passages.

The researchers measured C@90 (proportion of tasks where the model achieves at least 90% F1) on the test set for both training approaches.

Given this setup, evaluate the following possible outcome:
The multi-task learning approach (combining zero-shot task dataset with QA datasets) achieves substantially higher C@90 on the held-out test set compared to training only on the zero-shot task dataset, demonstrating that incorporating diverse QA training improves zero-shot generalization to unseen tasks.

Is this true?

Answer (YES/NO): NO